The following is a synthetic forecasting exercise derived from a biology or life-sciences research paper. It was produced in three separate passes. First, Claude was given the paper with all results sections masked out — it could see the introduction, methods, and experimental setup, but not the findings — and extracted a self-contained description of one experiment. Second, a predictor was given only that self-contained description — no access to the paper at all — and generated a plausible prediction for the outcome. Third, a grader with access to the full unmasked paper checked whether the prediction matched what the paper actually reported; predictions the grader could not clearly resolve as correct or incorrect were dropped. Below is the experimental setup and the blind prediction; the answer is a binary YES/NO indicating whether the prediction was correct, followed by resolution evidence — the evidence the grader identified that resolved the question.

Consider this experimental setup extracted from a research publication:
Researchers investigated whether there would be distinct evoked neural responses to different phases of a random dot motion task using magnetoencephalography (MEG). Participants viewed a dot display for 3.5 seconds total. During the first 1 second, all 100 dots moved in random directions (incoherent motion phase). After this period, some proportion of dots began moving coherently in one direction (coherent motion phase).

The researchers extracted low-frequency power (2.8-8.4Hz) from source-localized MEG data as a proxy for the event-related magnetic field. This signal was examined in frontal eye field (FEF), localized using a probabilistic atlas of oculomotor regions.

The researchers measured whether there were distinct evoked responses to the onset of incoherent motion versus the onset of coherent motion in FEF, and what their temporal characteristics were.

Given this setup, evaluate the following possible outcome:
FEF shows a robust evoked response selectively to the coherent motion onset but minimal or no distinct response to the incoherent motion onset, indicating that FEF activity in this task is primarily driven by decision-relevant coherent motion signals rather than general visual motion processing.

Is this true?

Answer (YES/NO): NO